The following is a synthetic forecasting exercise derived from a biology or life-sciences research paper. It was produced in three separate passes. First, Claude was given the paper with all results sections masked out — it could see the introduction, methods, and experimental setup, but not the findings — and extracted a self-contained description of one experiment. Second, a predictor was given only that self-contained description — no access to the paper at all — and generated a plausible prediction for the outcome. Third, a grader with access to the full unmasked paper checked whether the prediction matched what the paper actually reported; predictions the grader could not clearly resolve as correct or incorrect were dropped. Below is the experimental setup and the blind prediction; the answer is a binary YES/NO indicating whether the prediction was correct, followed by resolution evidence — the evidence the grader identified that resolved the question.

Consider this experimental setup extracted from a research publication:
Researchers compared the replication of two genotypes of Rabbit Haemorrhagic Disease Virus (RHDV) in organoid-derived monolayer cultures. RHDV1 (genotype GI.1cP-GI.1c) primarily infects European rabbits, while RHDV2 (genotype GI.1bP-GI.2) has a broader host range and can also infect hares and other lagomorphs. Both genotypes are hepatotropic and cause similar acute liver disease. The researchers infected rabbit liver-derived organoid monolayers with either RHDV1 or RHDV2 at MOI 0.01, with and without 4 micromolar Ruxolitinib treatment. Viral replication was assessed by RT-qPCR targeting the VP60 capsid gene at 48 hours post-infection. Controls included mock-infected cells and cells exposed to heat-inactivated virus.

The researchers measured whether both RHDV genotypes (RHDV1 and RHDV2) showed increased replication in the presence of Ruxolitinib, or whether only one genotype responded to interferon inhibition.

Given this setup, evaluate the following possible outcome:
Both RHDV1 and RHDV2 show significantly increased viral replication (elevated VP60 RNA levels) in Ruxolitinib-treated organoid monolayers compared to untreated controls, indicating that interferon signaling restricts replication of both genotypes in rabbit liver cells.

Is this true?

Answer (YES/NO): YES